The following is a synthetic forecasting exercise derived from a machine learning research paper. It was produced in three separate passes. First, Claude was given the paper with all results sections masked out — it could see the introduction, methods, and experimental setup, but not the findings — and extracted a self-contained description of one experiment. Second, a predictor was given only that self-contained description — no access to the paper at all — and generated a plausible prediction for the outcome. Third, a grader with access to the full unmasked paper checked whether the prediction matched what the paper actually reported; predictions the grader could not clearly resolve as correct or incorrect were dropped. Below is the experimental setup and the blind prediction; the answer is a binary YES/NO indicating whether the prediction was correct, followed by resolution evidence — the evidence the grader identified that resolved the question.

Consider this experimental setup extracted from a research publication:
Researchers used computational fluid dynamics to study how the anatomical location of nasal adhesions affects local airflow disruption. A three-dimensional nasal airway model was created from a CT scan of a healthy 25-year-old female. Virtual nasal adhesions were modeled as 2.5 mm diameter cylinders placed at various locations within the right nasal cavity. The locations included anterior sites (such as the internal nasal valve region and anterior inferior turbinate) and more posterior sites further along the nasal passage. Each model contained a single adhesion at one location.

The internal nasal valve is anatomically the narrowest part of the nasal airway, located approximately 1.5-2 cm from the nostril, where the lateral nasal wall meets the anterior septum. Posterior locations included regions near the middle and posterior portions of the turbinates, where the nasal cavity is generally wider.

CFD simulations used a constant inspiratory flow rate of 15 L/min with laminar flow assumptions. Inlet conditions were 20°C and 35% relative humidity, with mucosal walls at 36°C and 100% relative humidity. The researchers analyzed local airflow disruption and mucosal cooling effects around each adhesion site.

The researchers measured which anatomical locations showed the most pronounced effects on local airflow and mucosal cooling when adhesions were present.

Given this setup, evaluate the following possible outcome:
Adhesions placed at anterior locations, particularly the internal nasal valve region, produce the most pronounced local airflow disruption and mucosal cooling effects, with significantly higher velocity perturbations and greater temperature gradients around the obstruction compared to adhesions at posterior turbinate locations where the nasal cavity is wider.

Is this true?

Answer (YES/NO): YES